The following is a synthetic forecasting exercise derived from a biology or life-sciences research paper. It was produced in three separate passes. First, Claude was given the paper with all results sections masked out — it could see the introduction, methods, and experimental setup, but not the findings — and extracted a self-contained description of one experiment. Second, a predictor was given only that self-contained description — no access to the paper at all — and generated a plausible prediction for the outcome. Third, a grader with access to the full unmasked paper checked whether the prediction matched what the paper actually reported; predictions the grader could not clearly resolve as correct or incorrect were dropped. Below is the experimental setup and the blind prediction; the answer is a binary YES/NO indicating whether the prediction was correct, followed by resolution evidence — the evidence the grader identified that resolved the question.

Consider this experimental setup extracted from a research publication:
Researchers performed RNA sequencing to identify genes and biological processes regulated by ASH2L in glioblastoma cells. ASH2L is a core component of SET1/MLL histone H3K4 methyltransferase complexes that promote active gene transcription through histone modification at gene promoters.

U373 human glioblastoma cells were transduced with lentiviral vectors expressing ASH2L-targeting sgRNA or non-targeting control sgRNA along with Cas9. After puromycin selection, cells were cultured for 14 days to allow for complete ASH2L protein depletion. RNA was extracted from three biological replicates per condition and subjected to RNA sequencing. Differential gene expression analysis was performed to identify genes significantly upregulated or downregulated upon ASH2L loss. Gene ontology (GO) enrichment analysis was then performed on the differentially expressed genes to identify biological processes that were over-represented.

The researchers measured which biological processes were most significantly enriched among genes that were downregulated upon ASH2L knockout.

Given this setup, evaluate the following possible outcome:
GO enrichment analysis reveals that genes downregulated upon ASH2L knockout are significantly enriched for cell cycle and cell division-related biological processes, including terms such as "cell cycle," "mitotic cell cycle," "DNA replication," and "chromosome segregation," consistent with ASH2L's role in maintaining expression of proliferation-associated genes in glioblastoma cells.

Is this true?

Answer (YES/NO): YES